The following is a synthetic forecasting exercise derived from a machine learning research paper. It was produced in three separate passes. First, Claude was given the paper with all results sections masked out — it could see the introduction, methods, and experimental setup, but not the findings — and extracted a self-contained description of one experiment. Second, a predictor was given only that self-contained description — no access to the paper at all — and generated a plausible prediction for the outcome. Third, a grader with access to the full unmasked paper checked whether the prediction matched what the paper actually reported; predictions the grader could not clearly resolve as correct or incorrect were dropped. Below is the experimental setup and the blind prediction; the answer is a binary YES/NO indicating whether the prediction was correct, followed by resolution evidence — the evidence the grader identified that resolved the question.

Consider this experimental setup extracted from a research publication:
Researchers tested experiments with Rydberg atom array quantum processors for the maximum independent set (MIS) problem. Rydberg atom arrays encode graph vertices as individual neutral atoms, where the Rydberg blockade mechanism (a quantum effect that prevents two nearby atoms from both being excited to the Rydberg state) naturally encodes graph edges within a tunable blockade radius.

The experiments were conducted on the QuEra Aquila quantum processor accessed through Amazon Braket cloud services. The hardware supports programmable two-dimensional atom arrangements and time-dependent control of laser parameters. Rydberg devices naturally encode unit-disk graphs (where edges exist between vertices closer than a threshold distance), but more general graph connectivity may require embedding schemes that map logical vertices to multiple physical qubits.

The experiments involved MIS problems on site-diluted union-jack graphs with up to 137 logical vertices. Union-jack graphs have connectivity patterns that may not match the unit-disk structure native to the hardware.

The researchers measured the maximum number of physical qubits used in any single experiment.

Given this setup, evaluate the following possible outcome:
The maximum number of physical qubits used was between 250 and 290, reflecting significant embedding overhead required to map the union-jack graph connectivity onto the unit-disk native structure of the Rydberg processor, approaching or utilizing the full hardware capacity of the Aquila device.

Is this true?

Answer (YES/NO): NO